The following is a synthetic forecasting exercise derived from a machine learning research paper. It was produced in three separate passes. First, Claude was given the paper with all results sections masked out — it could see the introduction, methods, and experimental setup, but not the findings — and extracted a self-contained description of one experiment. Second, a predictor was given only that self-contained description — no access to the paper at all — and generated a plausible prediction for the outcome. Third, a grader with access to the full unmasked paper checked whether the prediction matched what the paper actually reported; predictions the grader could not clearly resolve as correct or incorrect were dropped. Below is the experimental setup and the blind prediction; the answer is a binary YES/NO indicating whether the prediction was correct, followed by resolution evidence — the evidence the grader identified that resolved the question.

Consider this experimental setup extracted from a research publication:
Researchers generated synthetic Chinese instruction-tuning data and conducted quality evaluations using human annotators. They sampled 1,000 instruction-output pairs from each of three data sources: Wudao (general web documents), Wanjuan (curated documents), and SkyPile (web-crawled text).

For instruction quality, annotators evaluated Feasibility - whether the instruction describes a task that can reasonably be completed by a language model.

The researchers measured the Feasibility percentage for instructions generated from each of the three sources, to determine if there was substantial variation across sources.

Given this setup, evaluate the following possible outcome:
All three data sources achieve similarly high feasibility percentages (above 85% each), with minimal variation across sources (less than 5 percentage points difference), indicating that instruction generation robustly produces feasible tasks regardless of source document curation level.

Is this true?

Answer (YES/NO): YES